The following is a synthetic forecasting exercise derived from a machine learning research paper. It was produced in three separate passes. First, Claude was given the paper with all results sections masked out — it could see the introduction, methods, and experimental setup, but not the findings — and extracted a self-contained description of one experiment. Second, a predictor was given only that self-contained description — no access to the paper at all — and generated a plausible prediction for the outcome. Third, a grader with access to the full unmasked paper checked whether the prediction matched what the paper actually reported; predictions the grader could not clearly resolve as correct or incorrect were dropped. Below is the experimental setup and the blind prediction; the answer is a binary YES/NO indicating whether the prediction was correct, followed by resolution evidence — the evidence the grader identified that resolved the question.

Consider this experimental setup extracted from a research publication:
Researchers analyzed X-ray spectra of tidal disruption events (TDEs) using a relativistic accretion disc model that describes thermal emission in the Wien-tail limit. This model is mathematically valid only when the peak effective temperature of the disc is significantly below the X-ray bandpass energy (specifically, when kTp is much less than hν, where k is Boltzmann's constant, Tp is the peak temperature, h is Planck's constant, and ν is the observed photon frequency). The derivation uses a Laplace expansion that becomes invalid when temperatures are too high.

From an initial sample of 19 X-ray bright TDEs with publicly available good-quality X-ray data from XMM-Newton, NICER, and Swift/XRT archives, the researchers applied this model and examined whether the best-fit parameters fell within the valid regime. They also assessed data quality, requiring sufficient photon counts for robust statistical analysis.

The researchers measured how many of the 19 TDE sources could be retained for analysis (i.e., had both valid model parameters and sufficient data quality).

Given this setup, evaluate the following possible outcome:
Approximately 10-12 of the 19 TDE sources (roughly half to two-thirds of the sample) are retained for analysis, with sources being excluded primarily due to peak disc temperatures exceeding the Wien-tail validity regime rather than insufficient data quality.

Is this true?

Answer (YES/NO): YES